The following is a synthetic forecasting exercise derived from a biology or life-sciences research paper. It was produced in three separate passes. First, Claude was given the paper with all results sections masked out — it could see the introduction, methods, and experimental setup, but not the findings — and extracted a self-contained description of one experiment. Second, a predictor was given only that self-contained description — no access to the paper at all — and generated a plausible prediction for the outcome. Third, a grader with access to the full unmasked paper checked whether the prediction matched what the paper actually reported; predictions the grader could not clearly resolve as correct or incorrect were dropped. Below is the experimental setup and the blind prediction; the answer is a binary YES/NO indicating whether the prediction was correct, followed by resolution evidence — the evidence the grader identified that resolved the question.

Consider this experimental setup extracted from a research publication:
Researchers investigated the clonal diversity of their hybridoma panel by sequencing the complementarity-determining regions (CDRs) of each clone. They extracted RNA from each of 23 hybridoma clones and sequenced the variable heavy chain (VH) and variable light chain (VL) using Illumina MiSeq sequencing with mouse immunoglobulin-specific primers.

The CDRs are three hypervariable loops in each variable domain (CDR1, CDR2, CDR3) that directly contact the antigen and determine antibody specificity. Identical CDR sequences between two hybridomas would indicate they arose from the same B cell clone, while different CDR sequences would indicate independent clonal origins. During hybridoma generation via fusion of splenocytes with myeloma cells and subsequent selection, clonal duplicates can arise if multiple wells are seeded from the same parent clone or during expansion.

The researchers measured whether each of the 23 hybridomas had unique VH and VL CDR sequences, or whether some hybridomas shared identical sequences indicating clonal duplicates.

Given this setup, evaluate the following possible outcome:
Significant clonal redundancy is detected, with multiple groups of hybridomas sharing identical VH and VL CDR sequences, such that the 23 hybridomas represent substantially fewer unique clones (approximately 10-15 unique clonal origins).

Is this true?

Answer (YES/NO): NO